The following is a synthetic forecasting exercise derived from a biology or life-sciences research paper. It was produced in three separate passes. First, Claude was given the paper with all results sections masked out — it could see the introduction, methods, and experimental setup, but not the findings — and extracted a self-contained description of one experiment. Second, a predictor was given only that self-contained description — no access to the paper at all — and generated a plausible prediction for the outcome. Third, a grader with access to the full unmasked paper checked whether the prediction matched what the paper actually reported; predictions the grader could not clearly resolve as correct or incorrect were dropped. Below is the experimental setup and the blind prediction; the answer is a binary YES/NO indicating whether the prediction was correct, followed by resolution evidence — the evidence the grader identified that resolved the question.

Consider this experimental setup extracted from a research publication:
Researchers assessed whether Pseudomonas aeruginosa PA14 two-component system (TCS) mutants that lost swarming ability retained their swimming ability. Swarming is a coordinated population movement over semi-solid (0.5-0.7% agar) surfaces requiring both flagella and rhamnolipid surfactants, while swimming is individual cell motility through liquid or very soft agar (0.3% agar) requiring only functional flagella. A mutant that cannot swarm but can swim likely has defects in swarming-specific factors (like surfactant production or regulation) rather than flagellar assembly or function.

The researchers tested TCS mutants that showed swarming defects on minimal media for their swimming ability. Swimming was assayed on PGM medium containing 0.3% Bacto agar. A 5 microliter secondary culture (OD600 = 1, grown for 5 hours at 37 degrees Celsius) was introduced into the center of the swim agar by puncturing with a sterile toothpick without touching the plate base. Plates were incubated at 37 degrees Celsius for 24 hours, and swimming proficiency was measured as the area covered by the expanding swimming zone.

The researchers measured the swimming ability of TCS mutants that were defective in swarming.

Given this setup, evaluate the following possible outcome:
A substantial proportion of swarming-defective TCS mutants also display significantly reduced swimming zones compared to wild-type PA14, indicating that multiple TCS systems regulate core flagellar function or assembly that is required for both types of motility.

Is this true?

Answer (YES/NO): NO